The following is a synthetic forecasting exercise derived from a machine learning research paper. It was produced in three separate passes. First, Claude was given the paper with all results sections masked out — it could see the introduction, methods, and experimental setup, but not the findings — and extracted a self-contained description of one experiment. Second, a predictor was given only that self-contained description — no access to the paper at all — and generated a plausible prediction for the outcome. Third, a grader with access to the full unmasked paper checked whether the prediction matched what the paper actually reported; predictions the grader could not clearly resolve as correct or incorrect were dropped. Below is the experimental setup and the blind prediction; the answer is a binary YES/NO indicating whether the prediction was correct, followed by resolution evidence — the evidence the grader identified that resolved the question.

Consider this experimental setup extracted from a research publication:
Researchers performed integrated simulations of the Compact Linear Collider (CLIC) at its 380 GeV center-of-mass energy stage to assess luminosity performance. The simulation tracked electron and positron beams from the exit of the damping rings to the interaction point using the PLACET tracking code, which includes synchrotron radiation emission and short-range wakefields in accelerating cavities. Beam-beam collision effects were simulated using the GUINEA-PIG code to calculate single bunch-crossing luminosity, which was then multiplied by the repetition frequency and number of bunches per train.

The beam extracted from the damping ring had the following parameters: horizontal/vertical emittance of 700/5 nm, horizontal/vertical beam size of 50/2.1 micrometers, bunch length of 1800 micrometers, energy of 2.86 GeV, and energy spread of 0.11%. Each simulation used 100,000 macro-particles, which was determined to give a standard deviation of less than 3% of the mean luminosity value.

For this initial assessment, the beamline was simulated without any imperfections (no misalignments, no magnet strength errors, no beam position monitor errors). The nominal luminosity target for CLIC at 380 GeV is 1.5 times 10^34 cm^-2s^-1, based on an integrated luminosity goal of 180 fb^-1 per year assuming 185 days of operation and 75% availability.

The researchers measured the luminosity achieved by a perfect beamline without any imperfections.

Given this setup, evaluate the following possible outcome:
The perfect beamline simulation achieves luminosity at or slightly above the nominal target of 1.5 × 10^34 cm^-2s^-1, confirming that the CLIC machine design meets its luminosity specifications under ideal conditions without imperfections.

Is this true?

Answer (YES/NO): NO